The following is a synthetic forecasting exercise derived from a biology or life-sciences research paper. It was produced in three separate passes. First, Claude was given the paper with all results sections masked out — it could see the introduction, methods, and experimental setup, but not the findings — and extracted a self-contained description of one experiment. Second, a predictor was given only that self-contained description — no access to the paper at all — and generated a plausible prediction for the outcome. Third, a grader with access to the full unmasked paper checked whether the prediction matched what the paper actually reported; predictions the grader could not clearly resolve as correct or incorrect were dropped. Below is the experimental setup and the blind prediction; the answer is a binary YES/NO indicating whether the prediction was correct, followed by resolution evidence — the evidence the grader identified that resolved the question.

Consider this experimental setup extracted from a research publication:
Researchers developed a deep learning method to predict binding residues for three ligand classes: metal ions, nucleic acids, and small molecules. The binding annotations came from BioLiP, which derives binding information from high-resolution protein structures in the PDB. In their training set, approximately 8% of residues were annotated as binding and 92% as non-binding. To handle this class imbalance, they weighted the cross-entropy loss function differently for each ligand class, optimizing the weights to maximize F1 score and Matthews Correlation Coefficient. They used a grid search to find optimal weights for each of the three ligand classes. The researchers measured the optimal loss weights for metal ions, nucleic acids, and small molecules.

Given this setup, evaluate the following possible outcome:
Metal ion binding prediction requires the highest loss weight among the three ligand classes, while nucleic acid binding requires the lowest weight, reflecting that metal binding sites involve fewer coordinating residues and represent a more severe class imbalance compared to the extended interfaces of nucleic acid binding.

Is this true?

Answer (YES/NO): NO